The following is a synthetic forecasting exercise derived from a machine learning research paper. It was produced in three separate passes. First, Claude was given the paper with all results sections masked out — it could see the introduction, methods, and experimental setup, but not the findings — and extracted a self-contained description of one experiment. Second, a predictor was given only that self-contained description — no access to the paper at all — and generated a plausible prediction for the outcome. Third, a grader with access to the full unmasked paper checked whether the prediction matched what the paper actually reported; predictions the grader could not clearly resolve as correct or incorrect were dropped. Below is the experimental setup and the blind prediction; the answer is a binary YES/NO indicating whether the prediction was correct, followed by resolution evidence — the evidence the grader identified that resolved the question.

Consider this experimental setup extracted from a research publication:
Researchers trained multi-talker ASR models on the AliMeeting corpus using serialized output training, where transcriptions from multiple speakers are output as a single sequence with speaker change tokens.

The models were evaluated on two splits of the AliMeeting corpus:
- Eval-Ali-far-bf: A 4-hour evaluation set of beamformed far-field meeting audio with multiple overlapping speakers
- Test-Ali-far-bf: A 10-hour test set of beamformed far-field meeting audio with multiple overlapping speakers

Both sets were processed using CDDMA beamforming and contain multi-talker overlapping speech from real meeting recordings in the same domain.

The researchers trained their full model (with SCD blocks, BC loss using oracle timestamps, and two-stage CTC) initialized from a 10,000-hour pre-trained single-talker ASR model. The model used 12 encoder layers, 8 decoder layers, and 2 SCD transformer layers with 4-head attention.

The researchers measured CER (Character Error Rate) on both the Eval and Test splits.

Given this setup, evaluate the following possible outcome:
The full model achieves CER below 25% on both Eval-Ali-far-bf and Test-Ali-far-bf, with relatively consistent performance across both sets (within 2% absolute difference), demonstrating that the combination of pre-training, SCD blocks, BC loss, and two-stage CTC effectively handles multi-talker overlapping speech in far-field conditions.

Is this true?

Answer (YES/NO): YES